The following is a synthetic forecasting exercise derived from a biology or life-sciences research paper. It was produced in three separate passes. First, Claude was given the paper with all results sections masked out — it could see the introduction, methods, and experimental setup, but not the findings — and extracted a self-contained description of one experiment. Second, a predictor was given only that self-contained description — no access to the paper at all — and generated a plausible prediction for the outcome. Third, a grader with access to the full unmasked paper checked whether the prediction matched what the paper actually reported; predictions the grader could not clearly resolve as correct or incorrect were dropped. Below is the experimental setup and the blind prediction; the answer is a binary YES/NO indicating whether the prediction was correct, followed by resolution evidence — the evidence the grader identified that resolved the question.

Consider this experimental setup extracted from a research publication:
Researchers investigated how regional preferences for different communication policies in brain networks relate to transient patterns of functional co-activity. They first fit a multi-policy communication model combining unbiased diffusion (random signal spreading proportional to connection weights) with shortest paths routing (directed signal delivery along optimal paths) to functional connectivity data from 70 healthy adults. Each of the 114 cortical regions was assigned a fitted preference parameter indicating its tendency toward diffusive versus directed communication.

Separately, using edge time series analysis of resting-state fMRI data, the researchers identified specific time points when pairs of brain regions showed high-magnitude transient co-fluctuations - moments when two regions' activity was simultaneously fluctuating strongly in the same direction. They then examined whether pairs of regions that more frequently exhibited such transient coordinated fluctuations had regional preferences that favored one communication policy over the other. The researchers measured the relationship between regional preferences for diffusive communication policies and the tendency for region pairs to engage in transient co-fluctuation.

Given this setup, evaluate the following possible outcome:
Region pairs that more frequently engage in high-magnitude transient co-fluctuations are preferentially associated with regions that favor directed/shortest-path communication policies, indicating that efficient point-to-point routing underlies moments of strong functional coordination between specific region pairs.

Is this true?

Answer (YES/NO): NO